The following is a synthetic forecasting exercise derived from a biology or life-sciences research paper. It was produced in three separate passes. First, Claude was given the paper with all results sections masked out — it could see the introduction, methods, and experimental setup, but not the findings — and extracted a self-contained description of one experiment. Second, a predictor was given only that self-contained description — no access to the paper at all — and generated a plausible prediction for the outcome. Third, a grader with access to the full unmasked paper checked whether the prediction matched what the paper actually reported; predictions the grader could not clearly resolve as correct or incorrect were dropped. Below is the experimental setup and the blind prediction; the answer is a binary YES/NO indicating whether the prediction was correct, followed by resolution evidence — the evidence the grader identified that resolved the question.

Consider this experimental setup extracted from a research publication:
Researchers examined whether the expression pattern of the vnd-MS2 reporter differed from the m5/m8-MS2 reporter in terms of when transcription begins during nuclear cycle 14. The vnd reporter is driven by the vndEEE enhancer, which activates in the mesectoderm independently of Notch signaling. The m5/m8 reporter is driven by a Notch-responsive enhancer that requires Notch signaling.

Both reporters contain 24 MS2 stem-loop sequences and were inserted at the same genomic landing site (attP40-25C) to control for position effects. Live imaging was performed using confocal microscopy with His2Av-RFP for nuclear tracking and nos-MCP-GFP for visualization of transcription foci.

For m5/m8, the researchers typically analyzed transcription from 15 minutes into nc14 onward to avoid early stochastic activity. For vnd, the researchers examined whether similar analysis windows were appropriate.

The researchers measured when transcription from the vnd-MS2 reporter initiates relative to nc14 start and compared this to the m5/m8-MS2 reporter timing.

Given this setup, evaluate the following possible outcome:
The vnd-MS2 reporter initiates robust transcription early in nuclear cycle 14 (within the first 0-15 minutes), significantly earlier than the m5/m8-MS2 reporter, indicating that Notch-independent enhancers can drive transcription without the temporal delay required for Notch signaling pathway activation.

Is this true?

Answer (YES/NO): YES